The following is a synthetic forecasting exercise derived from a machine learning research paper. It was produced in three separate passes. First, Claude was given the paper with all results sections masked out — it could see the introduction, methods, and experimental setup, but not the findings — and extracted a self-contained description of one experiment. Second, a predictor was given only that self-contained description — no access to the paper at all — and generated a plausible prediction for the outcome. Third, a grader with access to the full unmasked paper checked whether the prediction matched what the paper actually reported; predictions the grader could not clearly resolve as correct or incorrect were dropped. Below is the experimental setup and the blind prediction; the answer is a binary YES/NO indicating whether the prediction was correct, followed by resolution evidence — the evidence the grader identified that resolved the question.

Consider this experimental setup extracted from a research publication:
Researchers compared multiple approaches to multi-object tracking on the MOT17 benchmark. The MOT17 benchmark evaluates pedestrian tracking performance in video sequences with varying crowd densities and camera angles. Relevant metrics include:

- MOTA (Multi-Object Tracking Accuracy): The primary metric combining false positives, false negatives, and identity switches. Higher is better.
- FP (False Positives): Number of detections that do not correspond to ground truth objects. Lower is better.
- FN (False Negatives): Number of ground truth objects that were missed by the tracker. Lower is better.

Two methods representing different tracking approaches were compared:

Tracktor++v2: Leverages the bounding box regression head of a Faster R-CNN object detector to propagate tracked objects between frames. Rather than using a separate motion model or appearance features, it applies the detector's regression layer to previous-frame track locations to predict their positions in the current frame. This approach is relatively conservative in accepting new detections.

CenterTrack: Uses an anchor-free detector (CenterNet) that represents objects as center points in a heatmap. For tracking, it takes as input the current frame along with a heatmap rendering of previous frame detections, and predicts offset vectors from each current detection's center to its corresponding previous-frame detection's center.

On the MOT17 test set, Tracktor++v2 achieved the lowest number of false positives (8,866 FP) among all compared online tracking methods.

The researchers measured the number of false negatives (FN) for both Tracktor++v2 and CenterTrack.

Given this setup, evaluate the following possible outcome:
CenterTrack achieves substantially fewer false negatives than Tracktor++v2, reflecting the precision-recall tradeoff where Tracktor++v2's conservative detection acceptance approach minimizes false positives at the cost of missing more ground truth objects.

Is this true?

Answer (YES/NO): YES